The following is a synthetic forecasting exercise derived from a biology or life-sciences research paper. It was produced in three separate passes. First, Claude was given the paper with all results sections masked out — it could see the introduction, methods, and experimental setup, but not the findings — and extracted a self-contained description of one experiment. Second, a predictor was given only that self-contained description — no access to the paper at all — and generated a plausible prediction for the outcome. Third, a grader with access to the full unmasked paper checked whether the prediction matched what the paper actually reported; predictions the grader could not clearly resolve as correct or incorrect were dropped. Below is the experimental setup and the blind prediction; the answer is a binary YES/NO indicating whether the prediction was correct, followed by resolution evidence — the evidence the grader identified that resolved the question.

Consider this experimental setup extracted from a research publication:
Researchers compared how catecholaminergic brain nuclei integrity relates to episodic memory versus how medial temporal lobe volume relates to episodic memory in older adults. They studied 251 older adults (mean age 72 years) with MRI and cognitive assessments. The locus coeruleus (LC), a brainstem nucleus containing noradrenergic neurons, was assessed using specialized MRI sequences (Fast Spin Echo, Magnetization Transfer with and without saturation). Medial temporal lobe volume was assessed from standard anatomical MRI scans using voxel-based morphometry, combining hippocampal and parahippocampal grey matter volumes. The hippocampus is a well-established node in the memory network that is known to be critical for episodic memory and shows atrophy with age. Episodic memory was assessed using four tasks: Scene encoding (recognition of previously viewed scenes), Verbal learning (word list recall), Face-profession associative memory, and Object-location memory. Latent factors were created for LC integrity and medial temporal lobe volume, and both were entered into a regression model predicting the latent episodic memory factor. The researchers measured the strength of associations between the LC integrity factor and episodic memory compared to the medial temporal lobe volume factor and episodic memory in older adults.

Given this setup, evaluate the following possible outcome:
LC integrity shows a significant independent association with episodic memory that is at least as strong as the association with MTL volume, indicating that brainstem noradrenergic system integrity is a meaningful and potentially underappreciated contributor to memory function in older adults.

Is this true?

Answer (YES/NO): YES